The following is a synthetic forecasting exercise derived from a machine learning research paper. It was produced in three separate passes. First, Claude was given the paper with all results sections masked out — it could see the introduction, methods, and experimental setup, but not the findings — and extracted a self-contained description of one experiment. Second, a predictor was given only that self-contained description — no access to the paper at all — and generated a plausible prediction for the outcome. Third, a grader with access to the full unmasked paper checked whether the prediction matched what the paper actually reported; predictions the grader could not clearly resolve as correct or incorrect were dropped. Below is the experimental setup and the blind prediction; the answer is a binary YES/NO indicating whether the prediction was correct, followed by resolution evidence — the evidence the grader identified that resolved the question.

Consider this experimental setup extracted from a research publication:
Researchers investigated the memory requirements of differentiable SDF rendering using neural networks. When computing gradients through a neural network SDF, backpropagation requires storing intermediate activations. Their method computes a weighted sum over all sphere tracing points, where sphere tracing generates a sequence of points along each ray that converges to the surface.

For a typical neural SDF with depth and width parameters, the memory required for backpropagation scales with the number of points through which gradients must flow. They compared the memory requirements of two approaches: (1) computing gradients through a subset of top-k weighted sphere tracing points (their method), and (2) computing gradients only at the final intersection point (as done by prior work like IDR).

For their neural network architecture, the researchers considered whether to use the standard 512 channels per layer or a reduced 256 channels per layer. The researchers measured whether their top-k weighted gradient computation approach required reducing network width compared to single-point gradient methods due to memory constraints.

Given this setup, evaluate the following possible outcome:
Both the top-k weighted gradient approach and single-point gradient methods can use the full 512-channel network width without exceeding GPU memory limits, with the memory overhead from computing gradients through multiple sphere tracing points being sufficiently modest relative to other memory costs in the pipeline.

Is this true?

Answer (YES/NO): NO